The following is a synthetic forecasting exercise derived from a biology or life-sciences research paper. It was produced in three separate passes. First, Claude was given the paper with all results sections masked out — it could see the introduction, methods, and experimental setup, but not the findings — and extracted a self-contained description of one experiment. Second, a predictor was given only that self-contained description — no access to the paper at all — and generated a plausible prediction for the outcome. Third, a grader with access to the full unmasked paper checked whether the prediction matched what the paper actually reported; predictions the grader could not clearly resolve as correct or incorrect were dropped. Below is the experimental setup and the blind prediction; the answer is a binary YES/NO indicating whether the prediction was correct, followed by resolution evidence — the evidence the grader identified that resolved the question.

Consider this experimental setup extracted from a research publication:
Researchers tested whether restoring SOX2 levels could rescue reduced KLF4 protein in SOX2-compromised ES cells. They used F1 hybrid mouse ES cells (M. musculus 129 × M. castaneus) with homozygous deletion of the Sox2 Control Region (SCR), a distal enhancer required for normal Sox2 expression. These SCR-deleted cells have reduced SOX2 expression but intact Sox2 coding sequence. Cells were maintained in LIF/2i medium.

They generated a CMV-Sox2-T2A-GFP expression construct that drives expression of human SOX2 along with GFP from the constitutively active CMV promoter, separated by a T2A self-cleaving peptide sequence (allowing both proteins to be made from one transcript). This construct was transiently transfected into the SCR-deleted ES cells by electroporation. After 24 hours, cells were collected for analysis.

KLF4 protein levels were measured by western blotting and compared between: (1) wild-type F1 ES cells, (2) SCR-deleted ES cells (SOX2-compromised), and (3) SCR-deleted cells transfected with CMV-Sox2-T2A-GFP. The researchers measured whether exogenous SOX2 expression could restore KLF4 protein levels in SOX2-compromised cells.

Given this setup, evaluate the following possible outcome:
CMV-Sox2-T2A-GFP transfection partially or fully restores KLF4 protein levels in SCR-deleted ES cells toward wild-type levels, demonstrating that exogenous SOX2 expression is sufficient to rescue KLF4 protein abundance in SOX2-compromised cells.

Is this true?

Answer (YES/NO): YES